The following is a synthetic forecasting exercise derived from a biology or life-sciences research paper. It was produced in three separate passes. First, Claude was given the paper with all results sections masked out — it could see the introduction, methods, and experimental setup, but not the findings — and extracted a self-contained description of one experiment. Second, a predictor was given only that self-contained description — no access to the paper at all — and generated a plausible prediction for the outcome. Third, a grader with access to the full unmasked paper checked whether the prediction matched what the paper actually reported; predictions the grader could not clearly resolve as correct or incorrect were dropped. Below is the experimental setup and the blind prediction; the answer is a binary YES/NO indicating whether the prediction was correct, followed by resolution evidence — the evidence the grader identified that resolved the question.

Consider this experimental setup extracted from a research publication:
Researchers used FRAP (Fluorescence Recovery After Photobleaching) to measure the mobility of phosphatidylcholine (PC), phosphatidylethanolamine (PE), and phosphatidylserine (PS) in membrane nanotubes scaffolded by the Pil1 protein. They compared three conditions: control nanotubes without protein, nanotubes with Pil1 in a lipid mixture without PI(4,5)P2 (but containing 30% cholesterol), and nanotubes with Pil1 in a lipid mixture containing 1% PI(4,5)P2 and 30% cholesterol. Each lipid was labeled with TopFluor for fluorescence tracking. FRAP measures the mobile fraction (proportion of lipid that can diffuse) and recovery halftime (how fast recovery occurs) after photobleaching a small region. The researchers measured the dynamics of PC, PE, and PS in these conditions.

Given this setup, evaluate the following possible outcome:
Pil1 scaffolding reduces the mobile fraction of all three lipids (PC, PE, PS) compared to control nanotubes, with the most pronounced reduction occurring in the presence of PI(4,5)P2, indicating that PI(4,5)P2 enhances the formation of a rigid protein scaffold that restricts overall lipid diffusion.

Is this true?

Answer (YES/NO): NO